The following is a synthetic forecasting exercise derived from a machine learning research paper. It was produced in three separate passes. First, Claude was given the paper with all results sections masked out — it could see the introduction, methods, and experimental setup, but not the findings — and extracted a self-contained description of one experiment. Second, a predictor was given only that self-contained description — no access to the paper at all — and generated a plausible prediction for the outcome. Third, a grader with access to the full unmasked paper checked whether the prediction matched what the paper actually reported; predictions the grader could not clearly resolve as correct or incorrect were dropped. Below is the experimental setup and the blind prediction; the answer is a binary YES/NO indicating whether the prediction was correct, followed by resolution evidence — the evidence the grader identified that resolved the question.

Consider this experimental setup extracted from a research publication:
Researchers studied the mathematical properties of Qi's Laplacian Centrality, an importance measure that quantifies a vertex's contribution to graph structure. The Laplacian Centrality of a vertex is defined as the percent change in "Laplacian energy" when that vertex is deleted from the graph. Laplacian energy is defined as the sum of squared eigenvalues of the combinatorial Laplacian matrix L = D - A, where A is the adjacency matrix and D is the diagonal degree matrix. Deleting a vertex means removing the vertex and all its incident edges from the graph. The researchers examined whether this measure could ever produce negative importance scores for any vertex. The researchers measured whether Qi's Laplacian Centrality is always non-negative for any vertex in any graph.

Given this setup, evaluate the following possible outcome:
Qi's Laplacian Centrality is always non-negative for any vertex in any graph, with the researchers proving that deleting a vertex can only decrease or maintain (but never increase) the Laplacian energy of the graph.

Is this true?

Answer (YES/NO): NO